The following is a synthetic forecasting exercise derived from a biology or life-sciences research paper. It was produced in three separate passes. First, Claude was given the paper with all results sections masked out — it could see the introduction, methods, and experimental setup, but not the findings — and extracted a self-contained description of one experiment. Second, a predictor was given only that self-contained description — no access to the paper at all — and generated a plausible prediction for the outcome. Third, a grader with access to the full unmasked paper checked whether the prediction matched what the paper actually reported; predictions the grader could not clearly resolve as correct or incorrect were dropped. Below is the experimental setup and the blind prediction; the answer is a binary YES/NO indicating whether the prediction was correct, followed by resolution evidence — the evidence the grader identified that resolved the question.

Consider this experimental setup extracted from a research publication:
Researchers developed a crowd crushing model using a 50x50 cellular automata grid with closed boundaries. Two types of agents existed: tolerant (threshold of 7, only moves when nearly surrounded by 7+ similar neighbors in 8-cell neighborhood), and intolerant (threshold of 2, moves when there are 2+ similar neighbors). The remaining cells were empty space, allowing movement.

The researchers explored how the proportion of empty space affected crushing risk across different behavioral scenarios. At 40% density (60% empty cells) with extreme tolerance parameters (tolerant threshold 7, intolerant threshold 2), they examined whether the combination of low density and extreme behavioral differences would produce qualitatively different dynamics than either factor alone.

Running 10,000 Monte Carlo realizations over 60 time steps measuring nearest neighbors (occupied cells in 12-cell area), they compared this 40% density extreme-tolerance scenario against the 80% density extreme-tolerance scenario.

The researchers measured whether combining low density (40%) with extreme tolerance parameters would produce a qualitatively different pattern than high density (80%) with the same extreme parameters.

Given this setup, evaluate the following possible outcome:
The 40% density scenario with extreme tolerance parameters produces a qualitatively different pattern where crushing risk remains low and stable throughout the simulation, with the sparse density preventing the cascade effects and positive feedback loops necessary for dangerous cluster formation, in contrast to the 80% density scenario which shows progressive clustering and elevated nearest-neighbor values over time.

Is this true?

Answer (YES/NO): YES